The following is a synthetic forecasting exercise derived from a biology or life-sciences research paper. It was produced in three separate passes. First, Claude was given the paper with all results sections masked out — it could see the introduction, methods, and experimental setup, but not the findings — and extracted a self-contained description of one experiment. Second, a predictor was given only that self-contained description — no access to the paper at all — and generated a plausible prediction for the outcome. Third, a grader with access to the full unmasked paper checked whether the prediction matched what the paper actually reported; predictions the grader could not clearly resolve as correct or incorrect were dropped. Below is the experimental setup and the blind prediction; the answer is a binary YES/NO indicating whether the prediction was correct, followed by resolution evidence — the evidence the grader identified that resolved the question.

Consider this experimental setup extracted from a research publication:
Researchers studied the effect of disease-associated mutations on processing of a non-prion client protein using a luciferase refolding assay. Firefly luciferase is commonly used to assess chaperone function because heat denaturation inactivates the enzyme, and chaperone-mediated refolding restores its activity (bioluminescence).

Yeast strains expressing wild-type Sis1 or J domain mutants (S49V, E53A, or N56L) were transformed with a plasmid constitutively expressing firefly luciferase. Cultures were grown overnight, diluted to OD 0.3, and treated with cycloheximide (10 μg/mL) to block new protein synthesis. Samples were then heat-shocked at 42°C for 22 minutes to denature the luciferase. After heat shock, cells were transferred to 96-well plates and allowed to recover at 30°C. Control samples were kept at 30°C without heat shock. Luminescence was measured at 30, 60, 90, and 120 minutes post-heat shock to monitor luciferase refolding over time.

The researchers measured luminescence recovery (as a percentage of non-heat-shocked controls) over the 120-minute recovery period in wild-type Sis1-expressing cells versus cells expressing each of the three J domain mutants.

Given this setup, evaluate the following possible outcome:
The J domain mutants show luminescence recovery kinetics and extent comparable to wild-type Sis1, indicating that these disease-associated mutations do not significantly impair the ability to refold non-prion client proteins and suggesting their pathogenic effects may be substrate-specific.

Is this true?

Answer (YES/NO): NO